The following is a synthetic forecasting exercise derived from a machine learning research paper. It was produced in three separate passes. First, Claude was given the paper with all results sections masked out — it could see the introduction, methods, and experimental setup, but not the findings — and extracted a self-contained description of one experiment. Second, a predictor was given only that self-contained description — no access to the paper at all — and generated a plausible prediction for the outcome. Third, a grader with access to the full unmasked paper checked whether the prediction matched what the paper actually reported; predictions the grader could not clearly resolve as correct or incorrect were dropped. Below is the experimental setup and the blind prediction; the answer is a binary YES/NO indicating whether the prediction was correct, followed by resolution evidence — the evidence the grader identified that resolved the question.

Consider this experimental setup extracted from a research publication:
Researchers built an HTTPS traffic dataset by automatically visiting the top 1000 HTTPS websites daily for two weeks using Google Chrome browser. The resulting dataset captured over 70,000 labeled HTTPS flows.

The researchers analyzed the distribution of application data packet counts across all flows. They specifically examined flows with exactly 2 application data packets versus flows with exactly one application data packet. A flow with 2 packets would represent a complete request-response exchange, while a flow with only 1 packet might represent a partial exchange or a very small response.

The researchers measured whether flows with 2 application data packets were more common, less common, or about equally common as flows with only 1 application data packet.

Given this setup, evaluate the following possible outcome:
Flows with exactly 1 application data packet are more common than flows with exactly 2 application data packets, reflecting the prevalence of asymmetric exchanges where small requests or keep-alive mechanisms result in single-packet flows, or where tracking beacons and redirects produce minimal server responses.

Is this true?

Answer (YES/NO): NO